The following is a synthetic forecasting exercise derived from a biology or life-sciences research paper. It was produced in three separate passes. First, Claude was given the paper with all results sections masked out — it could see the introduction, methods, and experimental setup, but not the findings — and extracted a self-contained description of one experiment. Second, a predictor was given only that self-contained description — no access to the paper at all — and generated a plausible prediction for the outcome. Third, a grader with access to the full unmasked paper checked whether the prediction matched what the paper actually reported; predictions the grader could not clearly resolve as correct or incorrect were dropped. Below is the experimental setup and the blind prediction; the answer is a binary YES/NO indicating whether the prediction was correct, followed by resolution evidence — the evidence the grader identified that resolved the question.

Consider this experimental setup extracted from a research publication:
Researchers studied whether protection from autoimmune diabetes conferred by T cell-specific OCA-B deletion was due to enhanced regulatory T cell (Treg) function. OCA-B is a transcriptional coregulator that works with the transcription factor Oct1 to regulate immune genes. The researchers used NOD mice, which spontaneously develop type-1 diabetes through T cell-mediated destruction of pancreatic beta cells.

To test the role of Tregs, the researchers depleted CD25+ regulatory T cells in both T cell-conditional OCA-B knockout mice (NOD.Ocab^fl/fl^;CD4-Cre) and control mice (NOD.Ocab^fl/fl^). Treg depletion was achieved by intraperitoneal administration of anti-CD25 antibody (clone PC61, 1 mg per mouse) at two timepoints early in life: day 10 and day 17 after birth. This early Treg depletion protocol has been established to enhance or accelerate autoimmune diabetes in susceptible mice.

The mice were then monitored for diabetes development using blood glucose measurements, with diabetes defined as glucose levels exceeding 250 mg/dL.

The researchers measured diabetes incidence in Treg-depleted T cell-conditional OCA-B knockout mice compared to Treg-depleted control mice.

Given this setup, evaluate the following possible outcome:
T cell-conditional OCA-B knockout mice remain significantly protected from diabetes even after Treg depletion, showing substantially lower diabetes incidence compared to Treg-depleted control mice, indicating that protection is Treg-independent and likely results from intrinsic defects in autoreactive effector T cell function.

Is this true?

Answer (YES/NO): NO